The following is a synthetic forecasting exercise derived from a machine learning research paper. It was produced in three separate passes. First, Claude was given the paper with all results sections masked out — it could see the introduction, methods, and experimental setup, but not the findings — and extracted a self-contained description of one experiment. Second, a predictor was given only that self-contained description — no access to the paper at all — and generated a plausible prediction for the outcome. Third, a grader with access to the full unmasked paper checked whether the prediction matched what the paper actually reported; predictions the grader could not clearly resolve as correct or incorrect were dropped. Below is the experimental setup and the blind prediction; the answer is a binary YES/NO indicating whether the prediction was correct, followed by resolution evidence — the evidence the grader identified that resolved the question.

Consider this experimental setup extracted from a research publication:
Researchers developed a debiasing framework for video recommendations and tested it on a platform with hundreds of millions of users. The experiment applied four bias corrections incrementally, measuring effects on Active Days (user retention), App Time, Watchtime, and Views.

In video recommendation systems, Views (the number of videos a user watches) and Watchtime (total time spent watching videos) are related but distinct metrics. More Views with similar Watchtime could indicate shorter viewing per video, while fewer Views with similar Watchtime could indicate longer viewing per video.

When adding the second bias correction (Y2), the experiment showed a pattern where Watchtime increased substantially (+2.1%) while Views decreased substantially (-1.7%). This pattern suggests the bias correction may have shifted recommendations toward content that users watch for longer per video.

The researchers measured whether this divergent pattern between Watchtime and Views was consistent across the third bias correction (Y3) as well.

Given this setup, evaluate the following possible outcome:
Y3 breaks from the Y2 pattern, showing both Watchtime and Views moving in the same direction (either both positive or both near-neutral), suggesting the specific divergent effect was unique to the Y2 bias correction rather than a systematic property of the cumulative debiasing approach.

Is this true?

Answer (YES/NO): NO